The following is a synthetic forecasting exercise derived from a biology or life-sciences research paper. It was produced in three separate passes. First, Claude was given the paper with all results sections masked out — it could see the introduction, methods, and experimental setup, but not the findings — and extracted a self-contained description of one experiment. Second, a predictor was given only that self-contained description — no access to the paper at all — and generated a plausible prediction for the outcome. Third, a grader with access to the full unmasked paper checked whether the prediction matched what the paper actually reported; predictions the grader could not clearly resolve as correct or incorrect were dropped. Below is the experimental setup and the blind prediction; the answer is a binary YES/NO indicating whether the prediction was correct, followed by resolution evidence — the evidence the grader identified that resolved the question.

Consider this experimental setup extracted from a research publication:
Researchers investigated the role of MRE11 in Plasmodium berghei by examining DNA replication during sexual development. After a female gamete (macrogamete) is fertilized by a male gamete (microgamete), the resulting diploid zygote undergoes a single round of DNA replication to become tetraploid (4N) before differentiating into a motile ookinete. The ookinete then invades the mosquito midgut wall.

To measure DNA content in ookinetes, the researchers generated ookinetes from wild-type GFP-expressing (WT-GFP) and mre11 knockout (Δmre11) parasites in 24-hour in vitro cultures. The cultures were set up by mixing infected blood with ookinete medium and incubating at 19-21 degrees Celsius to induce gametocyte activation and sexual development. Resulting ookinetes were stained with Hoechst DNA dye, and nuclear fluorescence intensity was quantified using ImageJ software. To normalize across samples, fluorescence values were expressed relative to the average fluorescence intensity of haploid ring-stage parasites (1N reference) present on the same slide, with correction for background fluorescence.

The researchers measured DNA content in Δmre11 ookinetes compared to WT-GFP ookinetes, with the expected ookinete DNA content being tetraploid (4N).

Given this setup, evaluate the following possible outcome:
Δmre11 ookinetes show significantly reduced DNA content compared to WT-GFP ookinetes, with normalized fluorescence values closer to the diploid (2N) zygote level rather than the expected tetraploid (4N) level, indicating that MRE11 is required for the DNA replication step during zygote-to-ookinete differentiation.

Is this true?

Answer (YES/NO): NO